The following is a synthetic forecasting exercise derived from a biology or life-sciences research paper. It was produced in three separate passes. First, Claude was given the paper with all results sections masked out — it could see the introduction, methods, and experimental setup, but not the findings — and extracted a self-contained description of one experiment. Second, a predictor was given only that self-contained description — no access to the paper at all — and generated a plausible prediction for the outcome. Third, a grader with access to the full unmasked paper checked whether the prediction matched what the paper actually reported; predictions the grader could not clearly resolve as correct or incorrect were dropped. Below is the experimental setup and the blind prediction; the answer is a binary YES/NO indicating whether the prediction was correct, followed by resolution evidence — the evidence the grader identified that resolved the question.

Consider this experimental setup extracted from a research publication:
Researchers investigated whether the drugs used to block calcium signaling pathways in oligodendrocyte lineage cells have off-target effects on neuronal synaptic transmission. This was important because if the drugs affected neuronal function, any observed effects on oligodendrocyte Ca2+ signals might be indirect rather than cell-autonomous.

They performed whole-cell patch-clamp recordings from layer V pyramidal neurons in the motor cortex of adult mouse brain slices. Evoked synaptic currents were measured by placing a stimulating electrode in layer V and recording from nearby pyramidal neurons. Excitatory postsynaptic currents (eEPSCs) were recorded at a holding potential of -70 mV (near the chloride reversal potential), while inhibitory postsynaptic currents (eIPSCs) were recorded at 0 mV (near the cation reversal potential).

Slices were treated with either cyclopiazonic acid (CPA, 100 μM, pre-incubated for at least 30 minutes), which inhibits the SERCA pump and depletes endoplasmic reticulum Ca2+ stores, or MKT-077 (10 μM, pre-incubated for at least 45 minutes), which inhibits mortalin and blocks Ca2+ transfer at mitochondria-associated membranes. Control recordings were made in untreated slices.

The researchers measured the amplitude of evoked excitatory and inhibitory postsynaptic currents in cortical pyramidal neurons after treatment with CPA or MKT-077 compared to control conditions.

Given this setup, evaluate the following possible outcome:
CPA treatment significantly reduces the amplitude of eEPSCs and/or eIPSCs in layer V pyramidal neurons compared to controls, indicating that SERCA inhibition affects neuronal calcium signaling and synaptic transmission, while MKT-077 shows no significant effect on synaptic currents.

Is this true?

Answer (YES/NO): NO